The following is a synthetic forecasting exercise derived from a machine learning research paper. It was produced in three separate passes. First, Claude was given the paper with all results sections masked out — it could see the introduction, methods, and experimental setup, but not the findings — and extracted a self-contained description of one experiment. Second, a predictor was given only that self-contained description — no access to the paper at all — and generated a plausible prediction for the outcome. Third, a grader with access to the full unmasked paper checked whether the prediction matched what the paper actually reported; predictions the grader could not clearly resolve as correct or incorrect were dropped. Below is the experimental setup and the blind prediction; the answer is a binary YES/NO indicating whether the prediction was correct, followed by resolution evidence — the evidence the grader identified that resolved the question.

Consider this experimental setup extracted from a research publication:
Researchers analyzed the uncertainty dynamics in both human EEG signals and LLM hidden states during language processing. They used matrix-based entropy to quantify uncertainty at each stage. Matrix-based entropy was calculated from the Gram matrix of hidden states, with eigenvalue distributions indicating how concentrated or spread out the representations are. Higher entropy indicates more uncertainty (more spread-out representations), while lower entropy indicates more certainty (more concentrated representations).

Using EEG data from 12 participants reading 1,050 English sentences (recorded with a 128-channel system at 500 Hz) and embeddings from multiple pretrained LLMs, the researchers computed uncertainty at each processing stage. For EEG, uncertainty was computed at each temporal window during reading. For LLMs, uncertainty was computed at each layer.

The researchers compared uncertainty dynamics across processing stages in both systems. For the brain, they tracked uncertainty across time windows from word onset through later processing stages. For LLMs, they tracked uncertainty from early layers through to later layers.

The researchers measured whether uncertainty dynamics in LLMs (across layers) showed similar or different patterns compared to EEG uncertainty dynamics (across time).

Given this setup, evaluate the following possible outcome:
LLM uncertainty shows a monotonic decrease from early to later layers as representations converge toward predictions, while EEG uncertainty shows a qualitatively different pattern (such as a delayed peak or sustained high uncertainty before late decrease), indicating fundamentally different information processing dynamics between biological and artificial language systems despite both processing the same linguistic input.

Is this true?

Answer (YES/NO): YES